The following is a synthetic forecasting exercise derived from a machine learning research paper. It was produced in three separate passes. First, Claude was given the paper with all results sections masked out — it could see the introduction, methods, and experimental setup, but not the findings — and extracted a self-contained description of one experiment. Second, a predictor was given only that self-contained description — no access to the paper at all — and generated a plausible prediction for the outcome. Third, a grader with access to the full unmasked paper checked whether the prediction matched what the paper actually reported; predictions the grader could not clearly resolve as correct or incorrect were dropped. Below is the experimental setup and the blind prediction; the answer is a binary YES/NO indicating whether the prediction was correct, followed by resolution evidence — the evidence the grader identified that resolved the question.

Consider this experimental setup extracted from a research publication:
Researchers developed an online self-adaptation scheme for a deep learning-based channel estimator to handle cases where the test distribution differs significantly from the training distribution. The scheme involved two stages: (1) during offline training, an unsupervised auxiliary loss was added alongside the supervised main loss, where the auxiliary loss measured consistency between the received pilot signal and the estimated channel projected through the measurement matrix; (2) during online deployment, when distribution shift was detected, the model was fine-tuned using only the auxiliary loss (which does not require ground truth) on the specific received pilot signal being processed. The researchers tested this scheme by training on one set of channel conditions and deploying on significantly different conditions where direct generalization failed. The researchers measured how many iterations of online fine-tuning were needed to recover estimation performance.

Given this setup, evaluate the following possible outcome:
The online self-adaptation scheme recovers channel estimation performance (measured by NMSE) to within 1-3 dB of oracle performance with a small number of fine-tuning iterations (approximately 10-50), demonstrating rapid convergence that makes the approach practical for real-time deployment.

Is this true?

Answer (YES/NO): NO